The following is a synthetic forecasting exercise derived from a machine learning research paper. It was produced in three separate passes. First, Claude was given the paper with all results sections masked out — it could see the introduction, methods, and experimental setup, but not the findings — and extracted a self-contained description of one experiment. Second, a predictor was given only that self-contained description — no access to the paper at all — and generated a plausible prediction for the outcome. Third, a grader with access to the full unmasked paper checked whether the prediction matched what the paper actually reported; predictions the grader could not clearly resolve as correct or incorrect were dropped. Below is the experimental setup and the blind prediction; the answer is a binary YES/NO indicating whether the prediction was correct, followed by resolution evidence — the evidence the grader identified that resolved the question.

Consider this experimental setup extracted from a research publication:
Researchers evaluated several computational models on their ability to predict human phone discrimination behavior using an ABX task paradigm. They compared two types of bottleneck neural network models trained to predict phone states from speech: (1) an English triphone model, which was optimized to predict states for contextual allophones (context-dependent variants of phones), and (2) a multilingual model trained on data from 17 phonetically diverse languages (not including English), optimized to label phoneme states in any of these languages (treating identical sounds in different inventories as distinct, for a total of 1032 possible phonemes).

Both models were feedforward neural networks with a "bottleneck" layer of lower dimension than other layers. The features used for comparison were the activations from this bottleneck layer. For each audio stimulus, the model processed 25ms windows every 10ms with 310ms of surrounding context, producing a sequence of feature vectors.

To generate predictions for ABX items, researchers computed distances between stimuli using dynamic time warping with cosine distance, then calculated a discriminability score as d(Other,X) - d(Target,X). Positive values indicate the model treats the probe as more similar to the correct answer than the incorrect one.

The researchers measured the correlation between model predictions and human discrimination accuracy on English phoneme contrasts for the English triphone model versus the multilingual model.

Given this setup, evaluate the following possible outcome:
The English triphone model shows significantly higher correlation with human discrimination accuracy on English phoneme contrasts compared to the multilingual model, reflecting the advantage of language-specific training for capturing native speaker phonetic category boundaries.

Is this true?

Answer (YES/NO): NO